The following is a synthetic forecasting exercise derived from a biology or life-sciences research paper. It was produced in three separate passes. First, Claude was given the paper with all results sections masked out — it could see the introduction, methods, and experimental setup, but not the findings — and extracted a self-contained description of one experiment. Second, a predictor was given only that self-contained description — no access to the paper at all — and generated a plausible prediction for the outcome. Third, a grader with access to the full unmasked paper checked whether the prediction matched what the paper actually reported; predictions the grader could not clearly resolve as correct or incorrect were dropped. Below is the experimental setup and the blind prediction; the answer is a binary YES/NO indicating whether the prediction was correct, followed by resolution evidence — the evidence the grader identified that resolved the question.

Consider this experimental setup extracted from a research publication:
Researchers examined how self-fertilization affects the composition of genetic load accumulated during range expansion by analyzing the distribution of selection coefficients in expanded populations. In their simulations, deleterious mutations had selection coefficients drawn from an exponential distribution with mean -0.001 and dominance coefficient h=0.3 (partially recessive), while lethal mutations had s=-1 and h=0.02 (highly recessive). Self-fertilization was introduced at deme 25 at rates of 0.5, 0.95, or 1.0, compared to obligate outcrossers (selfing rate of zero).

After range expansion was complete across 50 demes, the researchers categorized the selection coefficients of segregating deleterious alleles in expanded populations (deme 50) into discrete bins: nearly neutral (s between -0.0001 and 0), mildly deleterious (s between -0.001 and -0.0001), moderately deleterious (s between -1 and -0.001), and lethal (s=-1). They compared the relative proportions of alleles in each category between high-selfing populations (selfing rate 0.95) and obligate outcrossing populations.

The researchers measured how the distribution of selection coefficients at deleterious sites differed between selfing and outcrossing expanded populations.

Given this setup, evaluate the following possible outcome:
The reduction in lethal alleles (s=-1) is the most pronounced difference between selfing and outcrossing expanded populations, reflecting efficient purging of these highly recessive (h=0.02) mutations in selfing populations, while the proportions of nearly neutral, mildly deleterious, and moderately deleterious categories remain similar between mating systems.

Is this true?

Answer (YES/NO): NO